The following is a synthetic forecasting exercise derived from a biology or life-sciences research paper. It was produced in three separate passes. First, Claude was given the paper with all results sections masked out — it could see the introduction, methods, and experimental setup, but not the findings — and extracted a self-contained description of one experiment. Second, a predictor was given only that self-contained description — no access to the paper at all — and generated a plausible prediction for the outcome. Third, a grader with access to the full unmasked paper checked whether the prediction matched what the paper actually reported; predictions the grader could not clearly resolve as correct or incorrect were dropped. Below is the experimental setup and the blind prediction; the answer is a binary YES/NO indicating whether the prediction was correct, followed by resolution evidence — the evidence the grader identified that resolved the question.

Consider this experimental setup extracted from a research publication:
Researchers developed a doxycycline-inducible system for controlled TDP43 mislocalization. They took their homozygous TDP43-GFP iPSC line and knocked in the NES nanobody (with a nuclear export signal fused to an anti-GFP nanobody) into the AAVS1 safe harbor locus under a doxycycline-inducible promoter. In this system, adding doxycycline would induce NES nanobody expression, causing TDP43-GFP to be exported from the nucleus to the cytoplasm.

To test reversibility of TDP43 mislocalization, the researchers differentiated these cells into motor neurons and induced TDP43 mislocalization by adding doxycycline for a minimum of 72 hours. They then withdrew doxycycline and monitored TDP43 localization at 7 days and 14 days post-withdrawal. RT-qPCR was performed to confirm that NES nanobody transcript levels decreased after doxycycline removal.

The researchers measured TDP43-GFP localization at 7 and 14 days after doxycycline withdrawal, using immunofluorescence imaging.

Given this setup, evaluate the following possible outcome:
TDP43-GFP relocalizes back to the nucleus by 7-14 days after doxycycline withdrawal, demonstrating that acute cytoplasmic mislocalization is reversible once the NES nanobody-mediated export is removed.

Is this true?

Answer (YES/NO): NO